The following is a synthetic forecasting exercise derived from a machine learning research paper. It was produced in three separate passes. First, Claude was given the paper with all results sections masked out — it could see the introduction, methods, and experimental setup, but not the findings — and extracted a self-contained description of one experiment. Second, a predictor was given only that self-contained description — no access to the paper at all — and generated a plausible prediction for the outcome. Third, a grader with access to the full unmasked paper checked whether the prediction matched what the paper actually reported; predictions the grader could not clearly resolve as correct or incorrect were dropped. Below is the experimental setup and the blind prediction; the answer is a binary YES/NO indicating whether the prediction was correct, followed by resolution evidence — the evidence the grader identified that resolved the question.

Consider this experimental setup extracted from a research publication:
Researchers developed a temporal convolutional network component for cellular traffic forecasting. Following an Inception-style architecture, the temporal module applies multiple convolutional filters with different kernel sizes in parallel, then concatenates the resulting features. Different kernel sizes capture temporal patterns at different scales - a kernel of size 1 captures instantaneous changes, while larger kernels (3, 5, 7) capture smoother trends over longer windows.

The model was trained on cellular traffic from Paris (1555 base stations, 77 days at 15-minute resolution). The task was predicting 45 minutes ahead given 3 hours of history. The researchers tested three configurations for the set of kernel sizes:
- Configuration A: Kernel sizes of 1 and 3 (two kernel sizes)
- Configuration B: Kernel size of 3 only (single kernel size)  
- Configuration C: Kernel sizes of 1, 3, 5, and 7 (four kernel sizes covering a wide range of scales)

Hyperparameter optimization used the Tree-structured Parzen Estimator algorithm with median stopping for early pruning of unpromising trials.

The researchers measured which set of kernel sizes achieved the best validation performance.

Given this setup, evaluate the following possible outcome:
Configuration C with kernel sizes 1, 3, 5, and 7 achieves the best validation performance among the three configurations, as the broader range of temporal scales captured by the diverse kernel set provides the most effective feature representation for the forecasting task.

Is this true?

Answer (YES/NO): NO